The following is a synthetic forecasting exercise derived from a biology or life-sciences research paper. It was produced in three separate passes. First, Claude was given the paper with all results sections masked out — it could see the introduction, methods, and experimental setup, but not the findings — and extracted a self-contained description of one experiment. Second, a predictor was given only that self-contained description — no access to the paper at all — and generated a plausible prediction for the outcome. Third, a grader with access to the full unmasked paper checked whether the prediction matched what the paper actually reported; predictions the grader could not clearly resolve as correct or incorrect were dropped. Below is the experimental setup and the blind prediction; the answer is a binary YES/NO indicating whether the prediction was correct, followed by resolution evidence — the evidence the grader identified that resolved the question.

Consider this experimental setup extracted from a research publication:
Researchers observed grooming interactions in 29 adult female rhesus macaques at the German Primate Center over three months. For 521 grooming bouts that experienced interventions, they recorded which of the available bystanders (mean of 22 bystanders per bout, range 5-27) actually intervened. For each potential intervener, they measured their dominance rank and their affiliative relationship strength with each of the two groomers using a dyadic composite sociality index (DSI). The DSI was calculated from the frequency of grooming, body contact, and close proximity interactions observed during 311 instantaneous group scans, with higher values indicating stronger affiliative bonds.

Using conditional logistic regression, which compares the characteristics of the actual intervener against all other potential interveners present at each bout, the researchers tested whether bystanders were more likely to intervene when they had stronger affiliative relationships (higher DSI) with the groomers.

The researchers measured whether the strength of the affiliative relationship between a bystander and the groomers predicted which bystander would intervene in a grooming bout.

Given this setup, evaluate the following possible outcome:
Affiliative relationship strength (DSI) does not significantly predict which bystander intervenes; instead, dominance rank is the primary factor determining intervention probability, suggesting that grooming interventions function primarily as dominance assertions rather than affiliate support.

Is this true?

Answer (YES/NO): NO